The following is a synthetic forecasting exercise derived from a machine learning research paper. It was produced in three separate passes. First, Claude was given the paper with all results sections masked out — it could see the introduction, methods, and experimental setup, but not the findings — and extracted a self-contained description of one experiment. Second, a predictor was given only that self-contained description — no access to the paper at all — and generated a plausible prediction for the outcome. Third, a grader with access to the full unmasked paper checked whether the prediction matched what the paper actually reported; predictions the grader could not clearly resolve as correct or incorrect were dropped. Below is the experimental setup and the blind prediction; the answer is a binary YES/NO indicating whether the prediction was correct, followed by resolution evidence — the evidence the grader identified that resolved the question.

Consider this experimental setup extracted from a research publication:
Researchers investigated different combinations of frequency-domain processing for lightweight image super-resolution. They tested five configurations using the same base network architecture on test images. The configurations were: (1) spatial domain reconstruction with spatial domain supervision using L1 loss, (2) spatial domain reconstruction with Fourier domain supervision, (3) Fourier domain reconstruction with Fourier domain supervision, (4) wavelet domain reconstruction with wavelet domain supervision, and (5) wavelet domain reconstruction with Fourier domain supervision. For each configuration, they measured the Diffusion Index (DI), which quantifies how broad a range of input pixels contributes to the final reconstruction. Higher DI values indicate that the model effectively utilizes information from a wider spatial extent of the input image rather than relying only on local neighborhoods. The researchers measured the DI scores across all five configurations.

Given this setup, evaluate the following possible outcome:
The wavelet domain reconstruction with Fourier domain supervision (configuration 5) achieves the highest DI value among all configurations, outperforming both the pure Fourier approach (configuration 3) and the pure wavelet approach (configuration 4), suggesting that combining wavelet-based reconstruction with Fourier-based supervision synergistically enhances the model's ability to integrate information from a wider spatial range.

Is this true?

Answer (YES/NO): YES